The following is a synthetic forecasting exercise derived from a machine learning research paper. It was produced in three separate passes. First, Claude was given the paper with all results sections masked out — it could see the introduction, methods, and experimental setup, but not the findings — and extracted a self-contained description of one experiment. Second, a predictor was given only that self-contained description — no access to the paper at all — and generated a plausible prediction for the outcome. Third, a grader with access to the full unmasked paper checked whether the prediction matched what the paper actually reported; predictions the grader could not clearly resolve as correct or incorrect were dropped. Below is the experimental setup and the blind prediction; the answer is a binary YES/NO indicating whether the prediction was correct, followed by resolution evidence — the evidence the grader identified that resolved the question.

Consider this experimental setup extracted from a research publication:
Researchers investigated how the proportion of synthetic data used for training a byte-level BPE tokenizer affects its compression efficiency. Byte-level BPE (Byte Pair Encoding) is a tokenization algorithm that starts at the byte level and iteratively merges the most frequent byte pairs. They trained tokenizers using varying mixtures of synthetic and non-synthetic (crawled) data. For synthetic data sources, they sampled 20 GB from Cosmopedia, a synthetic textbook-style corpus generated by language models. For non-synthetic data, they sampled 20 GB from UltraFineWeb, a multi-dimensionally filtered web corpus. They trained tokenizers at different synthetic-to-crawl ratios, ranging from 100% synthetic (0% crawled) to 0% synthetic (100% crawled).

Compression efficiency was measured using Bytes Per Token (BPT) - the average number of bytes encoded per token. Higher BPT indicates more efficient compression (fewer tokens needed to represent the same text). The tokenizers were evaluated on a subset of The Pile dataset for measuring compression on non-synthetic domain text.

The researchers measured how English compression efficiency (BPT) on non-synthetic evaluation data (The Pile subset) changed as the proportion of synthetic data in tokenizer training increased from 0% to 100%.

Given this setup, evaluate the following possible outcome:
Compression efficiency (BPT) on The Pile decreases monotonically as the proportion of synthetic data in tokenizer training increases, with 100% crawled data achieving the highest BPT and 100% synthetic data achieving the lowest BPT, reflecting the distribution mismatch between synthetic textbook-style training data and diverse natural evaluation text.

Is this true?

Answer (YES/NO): NO